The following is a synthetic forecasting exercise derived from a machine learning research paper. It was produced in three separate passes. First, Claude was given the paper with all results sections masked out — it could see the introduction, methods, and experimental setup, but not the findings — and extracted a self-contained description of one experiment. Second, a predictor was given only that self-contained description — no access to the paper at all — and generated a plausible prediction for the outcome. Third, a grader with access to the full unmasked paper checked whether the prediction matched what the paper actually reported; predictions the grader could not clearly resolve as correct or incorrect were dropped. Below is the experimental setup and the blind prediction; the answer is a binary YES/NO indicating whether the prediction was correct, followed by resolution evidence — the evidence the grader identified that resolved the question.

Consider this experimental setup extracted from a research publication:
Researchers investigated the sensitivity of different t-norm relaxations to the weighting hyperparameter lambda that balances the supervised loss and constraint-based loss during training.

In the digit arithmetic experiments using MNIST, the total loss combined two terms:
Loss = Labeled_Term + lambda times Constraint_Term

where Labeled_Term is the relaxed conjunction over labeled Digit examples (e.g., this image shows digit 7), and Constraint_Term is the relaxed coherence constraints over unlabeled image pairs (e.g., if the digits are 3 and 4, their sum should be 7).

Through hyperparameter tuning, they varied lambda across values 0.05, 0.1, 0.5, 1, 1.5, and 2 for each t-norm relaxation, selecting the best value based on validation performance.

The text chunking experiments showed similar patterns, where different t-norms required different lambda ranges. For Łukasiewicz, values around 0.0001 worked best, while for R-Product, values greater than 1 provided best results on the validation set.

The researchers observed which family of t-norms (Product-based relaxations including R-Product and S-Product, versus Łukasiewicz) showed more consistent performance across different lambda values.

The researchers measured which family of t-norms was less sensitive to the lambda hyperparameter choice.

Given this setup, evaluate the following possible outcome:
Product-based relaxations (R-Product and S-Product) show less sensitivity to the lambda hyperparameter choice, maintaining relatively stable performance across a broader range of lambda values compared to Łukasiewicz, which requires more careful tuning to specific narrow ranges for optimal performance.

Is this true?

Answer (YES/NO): YES